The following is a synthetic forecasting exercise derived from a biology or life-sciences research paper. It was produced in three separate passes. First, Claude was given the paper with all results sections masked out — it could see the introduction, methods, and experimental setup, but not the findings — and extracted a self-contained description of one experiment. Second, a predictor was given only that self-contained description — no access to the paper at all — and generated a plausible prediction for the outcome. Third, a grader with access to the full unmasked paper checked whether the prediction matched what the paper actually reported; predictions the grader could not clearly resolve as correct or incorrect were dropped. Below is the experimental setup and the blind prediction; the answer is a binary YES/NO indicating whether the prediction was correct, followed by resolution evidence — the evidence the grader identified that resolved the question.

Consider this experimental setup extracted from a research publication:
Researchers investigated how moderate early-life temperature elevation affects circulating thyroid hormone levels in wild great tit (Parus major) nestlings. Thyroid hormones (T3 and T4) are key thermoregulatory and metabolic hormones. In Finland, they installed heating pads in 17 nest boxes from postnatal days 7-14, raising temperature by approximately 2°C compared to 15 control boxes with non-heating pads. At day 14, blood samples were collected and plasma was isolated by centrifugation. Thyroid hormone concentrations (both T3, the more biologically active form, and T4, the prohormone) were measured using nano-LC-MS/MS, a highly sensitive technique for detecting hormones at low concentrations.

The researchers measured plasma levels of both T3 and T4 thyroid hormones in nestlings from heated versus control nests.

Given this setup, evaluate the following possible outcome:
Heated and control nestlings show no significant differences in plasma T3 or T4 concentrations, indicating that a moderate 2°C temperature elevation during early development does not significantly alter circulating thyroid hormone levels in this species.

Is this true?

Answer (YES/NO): NO